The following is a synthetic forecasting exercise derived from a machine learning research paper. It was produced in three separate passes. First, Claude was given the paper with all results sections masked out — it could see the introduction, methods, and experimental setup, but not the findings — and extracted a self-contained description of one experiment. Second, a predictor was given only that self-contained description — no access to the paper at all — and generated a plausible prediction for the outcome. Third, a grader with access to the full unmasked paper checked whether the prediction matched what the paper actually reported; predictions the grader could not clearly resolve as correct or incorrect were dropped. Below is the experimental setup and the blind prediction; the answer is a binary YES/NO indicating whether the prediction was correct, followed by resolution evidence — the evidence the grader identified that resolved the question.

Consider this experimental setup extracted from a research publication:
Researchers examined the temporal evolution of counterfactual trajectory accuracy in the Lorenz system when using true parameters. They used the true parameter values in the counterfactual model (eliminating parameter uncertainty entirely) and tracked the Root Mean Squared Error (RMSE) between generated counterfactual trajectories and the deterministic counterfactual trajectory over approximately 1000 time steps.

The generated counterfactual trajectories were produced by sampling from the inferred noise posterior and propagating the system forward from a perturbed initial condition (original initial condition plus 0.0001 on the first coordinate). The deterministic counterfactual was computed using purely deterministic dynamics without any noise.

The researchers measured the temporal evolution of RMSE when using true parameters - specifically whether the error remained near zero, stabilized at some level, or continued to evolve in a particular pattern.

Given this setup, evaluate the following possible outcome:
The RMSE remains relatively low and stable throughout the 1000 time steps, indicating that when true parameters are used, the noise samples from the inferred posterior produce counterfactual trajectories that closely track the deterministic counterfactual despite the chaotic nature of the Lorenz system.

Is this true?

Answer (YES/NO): NO